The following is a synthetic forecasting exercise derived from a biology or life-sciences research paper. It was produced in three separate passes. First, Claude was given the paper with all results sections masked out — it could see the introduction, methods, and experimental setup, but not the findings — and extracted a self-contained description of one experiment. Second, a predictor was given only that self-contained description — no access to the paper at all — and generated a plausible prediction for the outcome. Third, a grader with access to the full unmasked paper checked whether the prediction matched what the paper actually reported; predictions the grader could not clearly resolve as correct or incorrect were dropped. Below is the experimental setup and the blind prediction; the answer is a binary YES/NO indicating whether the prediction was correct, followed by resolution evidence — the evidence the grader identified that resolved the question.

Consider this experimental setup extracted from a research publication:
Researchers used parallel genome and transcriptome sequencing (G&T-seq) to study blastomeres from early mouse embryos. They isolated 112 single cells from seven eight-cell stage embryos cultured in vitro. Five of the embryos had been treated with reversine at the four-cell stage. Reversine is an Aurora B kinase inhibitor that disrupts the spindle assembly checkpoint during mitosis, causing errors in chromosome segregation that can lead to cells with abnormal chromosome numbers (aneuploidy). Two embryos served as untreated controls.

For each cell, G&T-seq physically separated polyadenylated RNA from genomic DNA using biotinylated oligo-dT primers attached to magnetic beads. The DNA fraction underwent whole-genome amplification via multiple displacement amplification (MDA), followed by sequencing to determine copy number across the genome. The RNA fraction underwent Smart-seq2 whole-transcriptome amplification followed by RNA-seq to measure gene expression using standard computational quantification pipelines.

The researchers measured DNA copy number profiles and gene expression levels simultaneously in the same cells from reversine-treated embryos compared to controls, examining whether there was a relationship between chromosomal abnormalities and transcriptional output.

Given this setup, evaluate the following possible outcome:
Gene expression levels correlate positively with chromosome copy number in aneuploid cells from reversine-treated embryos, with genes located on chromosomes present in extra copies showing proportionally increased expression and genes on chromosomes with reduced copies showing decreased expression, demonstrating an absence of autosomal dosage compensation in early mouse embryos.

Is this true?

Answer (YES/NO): YES